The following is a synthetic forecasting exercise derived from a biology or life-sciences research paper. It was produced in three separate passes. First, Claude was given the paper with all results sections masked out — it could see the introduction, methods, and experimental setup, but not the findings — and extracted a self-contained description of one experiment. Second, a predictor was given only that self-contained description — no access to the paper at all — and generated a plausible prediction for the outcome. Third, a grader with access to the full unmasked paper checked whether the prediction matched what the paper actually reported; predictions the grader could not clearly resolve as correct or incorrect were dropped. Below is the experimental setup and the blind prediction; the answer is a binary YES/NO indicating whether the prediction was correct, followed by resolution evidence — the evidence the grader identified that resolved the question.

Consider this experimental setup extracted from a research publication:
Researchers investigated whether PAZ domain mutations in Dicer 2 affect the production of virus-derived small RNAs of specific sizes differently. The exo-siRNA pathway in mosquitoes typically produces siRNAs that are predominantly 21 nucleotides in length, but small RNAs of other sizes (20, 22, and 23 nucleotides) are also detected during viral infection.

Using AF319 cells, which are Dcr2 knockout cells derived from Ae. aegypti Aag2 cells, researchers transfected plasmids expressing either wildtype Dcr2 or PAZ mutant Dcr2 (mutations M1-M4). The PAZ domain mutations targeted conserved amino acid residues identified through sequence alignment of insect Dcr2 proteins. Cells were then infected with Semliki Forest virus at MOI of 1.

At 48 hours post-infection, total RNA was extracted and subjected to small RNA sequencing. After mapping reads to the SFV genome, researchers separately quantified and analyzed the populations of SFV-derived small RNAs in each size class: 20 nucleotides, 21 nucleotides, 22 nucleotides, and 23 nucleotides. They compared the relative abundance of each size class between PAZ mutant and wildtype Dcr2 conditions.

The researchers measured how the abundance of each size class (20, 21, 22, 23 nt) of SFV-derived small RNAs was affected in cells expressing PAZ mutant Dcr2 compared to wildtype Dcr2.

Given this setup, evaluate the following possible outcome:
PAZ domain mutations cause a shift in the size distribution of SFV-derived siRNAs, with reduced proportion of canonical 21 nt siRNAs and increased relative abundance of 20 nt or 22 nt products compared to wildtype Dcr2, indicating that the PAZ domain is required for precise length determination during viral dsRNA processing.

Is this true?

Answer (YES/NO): YES